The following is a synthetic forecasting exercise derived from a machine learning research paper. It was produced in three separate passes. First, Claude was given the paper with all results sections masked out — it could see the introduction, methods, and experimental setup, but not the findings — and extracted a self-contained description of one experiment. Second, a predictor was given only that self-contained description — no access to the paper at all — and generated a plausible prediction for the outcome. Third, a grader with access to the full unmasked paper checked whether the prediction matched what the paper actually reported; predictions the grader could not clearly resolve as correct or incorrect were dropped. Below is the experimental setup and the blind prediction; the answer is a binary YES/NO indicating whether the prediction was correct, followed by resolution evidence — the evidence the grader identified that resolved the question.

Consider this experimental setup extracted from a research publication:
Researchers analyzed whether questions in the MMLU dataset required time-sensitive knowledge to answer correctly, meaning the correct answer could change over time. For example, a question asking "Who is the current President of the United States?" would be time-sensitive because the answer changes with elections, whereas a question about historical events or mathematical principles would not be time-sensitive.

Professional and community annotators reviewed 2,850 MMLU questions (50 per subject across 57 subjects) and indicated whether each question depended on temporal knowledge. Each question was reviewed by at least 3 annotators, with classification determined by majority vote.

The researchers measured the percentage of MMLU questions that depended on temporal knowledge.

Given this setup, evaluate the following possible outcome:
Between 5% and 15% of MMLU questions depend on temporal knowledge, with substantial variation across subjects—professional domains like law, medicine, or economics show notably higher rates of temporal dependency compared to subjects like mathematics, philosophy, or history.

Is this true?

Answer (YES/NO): NO